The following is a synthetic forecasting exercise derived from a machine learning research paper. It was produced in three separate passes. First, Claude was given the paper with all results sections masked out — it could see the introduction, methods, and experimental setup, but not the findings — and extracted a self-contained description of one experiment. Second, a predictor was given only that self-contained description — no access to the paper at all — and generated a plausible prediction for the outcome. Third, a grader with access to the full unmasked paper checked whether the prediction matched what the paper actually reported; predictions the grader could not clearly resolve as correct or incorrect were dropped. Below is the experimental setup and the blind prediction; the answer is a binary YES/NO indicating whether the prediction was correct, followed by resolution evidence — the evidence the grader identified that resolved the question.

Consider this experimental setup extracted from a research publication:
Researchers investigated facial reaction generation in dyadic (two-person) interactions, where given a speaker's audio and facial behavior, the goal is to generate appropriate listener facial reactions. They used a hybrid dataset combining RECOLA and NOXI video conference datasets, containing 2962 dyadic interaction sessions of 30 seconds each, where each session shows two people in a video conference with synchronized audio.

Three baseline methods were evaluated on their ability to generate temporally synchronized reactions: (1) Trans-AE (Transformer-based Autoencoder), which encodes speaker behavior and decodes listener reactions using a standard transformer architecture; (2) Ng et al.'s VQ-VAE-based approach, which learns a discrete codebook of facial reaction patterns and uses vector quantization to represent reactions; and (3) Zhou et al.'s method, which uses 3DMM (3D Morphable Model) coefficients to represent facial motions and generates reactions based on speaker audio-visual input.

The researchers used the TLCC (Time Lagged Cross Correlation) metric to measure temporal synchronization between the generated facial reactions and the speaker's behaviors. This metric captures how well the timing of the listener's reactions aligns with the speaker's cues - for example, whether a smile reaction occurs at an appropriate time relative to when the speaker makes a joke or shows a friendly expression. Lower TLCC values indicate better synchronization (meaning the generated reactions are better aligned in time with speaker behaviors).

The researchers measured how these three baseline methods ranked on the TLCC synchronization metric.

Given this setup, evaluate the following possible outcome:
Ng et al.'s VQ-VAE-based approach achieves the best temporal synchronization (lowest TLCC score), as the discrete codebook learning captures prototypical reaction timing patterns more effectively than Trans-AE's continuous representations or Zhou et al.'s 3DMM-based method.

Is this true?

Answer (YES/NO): NO